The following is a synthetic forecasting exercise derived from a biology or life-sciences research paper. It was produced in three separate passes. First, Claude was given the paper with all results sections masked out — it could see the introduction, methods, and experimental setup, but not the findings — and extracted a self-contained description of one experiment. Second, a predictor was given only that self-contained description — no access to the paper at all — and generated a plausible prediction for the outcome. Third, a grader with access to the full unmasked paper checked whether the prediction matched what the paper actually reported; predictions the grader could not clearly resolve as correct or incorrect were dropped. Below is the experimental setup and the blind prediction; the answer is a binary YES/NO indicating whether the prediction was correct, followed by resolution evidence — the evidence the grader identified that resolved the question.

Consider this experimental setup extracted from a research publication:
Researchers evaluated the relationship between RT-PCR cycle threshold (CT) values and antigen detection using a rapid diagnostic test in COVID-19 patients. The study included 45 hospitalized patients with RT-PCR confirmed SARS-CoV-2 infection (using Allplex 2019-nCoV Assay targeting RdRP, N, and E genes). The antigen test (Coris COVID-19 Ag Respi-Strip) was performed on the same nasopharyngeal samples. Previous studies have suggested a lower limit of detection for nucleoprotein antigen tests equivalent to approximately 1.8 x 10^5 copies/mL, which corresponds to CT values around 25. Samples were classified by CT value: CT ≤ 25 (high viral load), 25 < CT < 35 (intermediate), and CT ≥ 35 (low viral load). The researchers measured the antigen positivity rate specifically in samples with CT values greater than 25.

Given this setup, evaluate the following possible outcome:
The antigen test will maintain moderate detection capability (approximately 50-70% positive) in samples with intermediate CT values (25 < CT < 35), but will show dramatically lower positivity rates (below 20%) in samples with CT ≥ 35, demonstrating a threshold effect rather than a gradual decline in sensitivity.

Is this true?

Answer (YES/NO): NO